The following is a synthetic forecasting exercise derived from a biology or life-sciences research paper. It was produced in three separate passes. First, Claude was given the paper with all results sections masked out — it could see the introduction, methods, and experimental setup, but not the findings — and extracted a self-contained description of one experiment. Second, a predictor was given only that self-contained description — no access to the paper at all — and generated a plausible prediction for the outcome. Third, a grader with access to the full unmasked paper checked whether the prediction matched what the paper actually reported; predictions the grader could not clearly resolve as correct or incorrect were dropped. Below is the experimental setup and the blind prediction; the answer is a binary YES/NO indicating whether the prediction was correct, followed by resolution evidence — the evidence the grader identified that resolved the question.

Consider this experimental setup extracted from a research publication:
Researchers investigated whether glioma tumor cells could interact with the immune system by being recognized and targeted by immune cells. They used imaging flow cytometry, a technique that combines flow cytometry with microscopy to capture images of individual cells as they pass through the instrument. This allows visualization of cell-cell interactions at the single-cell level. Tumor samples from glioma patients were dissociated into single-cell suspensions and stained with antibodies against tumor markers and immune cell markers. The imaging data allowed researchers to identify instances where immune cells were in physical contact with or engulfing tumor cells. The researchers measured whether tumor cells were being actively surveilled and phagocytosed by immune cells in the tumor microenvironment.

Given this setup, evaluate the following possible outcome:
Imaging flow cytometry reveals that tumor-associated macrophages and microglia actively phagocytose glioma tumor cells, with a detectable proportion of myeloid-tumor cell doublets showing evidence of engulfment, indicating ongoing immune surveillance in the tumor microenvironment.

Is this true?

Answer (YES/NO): NO